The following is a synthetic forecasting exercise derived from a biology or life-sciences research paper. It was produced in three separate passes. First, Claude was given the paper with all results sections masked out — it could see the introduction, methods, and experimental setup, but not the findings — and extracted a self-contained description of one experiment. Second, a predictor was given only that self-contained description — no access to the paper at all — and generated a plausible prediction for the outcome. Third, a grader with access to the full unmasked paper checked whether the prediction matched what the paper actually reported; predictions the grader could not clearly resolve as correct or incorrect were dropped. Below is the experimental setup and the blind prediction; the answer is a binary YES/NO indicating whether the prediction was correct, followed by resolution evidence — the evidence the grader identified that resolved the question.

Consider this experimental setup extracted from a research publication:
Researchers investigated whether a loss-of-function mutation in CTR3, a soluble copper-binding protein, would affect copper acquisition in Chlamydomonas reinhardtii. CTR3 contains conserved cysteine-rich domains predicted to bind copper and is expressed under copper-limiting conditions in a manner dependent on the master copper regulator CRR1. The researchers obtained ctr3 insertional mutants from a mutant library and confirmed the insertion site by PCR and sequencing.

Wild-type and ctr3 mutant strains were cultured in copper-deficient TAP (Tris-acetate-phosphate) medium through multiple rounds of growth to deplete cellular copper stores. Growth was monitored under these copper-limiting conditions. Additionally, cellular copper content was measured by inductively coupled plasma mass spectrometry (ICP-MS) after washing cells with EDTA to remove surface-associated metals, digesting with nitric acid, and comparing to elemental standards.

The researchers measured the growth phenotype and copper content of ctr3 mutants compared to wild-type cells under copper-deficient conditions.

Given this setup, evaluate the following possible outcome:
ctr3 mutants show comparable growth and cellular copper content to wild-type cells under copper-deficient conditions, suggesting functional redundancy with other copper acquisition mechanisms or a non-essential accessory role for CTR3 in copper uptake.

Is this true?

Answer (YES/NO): YES